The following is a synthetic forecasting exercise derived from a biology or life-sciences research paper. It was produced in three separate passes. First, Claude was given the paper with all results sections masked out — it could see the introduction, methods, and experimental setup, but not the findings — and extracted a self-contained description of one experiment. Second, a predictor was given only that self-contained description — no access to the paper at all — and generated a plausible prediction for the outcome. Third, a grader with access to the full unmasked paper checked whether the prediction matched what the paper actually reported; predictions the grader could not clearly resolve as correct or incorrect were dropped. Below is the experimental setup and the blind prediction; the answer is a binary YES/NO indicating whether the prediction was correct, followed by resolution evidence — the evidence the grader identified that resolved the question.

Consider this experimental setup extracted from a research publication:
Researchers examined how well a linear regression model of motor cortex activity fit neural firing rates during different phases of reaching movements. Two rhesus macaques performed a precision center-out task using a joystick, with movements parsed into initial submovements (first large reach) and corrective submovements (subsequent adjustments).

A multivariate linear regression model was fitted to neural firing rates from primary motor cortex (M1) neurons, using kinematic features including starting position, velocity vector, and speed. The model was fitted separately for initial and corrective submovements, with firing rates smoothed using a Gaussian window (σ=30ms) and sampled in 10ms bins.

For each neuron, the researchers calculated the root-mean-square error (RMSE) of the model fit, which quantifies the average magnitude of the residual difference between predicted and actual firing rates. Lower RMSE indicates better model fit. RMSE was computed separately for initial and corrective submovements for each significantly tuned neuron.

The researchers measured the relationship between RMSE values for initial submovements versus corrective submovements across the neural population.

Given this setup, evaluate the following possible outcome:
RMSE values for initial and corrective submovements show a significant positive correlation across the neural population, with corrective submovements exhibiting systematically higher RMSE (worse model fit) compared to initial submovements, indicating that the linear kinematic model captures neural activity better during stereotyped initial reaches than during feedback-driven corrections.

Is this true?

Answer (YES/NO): NO